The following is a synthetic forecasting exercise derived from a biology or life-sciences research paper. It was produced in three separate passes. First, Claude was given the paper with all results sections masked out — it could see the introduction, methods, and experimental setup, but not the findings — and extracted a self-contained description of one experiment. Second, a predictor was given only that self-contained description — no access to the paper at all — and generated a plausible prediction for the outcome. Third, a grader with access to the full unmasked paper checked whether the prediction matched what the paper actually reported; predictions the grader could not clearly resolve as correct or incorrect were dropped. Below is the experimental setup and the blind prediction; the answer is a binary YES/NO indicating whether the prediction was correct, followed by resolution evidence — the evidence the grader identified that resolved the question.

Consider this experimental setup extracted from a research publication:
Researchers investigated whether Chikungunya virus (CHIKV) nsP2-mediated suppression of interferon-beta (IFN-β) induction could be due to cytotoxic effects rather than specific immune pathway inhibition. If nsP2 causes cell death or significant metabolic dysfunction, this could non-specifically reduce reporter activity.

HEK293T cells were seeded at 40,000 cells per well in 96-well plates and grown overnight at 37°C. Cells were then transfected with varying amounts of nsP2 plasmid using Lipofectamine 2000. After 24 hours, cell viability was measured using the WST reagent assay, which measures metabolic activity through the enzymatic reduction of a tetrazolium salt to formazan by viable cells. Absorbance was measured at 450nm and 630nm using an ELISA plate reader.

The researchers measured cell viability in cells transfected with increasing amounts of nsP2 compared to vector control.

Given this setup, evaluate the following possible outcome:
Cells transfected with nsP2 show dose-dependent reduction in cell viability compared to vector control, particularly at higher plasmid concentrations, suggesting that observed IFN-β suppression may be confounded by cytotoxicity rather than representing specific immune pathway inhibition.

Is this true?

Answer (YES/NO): NO